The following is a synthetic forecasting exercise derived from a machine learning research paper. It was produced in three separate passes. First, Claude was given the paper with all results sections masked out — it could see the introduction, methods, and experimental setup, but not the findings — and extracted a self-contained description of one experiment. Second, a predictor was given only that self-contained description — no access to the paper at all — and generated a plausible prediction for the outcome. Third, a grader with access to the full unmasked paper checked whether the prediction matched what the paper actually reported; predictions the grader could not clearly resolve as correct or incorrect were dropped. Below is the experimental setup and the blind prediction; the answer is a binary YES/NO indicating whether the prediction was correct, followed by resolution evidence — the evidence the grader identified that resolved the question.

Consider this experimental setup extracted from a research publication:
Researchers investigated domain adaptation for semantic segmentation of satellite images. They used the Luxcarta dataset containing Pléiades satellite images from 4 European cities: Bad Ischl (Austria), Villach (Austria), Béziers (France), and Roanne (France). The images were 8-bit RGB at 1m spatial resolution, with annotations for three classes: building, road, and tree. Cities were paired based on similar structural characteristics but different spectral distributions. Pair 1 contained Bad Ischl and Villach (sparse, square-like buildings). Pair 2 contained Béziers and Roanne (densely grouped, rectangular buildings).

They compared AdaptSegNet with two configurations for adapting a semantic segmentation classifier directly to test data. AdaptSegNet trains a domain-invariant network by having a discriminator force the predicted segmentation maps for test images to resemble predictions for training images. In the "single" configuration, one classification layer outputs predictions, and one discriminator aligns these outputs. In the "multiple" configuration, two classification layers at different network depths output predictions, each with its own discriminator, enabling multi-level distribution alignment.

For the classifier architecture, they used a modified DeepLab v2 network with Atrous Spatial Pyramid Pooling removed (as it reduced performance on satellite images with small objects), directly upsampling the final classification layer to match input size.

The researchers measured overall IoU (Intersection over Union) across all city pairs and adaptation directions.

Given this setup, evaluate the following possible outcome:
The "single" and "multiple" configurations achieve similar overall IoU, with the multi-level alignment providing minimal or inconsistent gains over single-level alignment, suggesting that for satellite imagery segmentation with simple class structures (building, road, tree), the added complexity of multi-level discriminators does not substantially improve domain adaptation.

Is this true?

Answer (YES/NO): NO